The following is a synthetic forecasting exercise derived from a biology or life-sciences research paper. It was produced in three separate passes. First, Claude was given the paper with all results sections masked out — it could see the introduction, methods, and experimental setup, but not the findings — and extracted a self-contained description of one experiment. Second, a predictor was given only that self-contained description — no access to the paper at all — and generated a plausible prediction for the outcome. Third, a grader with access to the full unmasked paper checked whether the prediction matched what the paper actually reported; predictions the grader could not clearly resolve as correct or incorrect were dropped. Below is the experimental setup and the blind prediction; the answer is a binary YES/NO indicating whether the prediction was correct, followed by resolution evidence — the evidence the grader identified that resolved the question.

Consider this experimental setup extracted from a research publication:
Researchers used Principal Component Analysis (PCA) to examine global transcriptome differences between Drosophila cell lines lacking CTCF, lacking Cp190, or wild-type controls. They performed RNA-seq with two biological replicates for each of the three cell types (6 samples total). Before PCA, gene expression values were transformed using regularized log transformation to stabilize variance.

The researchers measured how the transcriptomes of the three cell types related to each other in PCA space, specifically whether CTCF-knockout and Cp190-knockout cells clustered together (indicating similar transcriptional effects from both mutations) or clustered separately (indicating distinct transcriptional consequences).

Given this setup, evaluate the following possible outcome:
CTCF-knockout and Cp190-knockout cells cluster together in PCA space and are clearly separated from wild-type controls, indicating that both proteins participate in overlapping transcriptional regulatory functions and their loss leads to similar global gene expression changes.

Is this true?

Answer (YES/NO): NO